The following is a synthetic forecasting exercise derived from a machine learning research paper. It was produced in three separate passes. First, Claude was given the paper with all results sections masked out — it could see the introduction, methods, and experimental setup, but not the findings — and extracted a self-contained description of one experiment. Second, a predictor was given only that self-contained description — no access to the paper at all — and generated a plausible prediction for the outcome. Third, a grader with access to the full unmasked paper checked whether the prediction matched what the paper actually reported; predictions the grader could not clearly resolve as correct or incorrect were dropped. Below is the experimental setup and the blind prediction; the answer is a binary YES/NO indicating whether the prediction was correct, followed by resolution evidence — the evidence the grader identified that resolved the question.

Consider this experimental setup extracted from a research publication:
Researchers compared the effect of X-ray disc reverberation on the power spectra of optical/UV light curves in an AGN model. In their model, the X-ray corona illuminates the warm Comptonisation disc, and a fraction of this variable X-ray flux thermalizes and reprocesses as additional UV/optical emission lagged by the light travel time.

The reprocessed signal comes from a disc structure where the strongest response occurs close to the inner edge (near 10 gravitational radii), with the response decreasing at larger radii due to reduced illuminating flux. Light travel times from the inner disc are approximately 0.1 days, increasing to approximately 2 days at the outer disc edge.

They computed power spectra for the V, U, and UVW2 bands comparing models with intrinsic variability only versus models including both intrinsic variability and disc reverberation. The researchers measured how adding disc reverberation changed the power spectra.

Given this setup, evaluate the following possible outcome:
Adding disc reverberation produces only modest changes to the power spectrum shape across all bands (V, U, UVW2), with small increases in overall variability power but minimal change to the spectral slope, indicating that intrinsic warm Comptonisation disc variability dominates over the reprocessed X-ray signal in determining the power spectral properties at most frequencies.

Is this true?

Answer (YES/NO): NO